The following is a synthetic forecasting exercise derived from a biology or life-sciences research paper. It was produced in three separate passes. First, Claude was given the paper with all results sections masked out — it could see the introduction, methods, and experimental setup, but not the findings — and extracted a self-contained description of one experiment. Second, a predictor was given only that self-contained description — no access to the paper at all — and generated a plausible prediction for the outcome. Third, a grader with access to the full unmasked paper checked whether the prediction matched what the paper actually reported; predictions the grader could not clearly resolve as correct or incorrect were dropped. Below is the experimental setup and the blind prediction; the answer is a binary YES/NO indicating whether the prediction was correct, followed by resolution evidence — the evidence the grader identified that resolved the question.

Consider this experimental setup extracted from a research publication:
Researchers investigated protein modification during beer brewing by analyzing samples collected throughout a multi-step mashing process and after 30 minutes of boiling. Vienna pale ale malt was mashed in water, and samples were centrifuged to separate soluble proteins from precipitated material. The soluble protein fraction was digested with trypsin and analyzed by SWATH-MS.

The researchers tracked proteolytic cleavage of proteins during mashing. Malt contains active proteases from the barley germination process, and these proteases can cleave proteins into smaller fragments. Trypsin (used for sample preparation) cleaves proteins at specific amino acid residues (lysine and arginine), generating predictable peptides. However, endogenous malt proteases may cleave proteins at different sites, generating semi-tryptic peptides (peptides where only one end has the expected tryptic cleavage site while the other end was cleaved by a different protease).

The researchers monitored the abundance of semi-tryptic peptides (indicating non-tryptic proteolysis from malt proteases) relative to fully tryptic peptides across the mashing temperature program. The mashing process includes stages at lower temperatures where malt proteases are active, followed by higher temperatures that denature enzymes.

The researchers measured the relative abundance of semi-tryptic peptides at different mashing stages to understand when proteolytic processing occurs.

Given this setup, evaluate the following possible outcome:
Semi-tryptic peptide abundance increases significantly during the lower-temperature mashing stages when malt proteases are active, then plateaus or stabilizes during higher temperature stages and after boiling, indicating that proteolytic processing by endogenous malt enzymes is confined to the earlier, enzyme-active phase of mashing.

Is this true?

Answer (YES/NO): NO